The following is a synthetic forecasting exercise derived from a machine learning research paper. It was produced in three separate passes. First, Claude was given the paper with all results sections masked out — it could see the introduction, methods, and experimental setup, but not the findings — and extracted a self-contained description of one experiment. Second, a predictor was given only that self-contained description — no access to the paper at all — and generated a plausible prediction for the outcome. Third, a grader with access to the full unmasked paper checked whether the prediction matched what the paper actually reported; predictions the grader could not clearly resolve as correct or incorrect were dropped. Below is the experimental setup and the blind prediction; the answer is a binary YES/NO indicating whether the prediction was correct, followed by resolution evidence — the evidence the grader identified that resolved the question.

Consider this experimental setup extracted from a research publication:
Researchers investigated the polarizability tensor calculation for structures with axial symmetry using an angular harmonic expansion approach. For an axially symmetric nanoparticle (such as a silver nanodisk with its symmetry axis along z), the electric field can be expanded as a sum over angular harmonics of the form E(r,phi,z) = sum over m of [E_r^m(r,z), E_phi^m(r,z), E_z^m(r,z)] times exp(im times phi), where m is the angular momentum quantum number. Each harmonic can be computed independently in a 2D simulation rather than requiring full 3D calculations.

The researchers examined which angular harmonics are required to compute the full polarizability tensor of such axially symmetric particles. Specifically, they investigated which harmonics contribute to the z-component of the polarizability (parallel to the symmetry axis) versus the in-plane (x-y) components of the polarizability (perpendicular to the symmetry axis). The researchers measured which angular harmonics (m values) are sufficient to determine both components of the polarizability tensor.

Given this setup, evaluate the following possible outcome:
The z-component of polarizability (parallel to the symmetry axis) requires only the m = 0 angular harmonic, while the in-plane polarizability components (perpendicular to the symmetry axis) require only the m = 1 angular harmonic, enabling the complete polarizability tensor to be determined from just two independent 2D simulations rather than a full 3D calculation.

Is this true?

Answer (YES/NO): YES